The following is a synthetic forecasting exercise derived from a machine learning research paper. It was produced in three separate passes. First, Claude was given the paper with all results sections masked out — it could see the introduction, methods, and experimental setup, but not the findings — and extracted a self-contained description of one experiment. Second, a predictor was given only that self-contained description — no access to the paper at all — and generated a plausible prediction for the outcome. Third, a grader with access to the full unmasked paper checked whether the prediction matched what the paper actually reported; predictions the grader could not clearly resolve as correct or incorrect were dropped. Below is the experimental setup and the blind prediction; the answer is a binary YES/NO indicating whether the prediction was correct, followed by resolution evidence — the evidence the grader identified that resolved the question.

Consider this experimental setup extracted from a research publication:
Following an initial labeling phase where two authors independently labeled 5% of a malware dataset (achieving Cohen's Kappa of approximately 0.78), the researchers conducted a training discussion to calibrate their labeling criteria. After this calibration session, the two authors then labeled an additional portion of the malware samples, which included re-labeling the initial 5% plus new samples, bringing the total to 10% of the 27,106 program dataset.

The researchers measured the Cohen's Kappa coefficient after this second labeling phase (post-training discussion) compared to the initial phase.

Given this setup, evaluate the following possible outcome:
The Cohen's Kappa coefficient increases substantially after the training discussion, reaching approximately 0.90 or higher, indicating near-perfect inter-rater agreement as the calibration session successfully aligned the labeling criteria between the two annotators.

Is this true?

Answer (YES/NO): YES